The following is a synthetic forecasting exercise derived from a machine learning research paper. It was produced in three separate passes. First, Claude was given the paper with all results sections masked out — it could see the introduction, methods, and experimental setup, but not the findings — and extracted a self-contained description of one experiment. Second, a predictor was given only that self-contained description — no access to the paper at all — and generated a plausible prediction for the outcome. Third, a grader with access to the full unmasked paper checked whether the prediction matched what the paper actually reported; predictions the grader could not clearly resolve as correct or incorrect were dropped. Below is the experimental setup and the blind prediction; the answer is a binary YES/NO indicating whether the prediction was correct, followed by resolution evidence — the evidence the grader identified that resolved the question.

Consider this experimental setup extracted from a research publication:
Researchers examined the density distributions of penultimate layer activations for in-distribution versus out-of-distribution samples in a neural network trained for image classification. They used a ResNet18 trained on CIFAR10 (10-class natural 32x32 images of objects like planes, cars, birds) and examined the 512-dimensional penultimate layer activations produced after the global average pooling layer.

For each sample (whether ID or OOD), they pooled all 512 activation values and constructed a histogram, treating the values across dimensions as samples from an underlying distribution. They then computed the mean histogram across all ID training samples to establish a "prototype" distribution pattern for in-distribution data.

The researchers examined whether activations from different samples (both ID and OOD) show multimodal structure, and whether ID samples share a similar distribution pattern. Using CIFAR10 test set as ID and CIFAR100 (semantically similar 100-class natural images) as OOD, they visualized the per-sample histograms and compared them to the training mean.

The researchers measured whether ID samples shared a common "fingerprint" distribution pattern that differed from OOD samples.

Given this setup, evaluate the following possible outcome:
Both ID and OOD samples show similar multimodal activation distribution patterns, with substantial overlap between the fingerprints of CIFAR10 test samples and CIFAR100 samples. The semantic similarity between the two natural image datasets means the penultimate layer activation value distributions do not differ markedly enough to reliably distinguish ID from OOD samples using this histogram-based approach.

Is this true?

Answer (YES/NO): NO